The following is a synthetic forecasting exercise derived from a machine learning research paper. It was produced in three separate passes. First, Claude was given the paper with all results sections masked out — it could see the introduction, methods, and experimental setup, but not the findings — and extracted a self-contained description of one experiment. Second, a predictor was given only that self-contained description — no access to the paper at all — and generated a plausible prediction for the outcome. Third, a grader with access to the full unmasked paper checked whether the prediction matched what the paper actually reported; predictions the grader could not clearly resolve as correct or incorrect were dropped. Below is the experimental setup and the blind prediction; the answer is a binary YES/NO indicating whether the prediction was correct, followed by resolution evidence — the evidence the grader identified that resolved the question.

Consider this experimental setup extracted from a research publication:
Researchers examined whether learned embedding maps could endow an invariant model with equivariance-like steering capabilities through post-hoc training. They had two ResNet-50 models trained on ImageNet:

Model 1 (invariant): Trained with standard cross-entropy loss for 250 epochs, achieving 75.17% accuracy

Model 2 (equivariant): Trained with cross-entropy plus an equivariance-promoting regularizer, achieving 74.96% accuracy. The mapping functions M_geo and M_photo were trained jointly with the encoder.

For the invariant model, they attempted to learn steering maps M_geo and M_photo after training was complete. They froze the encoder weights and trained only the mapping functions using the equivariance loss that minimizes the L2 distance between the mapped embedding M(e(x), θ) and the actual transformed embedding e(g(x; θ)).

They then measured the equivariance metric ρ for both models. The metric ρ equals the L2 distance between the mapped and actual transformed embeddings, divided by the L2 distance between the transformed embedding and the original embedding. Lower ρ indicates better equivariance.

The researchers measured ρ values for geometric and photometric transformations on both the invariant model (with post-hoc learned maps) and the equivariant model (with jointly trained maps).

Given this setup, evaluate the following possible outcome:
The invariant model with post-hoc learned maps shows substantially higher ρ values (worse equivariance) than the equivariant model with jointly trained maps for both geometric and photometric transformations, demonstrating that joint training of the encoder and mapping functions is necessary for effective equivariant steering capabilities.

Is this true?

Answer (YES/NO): YES